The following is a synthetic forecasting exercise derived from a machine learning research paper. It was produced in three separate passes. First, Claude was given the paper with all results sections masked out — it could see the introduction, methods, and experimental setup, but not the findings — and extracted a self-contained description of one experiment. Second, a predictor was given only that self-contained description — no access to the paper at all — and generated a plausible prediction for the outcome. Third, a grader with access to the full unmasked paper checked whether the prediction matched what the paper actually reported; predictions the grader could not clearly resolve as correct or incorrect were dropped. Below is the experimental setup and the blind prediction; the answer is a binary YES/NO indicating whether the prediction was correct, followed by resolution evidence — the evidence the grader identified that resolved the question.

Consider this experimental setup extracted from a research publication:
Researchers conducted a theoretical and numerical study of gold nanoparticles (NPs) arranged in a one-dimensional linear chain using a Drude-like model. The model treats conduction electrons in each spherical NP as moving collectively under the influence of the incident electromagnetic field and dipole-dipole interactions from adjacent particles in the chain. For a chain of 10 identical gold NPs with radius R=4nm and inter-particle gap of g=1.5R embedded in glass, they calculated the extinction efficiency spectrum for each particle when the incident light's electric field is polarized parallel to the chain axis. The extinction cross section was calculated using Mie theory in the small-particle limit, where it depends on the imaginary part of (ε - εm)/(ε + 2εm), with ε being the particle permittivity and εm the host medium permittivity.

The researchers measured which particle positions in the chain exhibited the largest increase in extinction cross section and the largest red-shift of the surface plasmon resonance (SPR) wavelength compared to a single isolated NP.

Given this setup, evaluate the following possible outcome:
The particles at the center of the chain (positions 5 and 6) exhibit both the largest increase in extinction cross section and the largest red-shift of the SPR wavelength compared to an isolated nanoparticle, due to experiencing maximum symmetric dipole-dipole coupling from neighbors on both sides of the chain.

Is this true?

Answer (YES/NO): NO